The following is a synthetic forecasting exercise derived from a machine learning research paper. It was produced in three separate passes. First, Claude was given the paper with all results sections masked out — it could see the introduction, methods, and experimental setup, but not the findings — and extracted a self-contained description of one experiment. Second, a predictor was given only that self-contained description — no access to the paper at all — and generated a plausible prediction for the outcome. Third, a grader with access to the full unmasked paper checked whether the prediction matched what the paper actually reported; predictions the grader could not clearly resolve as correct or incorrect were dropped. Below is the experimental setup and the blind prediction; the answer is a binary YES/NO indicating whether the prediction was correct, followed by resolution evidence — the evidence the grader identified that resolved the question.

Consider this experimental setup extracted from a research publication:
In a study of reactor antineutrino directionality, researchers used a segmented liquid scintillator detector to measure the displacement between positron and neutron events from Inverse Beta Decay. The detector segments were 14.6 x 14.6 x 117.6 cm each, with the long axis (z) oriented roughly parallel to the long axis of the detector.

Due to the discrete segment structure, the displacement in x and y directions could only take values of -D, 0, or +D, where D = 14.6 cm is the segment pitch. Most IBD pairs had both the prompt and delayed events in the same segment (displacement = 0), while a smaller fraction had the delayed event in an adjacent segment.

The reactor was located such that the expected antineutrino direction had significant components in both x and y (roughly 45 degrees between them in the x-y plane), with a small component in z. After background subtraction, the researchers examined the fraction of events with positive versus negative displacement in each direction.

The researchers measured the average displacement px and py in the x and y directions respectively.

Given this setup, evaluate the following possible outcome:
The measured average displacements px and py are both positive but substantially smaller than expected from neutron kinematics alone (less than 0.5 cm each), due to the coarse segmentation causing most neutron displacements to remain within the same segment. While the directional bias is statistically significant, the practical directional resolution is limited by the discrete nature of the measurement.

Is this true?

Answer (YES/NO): NO